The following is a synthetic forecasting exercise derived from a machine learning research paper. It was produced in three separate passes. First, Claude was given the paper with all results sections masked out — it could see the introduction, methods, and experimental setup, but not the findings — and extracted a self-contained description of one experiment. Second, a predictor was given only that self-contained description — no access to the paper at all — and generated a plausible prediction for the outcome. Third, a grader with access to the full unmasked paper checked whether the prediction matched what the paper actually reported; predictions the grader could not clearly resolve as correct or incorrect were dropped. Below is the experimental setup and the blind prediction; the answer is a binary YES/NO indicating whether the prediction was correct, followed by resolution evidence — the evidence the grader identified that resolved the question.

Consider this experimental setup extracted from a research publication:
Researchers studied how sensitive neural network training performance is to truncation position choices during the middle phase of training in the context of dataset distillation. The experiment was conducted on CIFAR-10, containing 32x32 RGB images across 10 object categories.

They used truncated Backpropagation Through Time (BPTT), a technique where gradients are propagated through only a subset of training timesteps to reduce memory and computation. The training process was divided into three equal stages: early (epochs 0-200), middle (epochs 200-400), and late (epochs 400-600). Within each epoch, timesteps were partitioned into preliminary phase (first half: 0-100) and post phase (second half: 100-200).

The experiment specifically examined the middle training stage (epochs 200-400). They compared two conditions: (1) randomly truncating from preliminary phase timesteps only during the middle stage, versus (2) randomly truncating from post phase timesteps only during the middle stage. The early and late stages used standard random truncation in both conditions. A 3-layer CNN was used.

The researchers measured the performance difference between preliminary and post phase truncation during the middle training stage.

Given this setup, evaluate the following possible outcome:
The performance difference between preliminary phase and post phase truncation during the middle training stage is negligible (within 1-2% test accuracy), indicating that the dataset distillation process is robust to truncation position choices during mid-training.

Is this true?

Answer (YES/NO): YES